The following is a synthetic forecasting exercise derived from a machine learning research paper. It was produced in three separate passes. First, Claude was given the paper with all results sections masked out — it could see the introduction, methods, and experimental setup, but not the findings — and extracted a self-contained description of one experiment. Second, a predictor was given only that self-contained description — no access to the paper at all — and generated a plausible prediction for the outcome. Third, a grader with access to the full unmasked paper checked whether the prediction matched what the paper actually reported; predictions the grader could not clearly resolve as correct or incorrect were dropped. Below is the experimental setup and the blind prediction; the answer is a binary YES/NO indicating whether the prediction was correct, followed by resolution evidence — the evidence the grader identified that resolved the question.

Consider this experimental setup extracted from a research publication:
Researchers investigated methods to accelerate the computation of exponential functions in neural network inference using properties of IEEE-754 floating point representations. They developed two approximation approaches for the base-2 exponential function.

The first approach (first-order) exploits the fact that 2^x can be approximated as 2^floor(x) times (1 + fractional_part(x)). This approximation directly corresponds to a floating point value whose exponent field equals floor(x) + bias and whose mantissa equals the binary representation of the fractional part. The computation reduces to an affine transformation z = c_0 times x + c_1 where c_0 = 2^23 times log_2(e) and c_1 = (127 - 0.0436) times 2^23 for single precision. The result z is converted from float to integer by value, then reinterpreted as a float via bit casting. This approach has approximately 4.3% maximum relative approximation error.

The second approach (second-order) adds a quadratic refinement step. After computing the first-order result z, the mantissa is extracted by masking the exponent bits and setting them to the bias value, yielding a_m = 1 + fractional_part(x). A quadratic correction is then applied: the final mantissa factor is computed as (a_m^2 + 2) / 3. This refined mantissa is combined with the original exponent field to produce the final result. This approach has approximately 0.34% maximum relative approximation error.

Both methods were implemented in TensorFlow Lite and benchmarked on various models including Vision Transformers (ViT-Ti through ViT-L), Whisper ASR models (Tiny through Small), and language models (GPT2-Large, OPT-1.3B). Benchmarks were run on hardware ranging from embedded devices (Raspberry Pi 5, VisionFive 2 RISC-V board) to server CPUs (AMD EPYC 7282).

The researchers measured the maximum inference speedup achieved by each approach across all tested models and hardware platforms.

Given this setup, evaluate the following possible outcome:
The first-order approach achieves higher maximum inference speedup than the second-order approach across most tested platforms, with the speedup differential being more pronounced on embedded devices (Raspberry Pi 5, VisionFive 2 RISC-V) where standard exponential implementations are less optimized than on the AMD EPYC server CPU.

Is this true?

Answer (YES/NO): NO